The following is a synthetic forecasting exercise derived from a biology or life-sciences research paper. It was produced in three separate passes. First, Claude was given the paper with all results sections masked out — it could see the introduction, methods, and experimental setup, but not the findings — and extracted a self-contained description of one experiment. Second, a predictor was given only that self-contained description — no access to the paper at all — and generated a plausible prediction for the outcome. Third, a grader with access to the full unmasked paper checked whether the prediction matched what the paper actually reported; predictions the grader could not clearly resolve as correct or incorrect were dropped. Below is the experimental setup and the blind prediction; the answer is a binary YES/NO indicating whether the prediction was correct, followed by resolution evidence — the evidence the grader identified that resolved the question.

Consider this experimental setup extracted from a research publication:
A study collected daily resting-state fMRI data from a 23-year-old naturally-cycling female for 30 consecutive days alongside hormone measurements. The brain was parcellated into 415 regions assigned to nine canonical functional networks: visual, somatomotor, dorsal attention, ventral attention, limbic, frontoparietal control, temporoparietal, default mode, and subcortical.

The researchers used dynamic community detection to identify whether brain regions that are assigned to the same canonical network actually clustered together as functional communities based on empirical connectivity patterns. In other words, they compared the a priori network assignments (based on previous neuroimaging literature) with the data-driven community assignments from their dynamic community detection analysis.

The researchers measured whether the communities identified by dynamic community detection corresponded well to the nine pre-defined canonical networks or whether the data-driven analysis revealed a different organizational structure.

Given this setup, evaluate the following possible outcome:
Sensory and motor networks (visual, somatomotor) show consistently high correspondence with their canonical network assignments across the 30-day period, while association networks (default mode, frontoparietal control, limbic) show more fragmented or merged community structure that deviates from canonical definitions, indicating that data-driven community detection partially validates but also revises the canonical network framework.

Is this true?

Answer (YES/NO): NO